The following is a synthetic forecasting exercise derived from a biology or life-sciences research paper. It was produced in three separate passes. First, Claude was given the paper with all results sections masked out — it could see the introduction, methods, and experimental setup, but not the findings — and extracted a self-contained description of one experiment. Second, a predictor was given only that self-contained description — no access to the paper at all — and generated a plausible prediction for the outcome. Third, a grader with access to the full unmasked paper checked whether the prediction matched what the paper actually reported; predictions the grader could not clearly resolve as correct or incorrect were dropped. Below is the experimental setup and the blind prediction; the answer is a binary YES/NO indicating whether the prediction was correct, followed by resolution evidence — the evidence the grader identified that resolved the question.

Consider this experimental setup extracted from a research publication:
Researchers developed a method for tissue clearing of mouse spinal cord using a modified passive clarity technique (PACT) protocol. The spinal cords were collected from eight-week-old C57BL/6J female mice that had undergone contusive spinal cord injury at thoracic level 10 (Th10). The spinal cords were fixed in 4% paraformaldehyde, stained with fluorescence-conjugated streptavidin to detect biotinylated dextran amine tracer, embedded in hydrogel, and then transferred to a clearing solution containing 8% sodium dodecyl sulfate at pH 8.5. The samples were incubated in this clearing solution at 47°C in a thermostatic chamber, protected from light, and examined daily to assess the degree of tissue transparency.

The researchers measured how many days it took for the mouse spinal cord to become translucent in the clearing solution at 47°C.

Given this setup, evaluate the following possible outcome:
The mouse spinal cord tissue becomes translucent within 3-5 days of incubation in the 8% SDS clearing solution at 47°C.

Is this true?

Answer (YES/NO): YES